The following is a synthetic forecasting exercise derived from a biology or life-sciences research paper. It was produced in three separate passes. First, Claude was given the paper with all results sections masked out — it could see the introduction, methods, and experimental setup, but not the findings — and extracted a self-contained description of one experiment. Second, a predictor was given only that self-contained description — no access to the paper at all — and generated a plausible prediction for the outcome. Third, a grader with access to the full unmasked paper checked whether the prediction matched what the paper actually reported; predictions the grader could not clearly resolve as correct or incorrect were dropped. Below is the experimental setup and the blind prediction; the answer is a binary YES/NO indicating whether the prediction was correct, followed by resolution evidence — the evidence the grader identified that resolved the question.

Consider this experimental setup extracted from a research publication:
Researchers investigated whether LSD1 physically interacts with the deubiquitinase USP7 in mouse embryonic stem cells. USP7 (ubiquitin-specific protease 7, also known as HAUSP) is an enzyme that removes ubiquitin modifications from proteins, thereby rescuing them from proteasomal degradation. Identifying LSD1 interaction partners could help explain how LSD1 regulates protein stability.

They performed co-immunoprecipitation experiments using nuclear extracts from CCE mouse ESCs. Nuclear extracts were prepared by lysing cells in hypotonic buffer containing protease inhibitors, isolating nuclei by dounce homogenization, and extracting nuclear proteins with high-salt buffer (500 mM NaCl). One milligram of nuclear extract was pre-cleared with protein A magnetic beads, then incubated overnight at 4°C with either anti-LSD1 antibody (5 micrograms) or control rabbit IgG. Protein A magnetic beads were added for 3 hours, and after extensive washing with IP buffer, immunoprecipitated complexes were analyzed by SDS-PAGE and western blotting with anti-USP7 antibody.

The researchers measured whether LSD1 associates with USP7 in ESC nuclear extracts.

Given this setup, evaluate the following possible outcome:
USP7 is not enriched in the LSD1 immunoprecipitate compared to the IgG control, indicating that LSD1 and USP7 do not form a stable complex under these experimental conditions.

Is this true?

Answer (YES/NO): NO